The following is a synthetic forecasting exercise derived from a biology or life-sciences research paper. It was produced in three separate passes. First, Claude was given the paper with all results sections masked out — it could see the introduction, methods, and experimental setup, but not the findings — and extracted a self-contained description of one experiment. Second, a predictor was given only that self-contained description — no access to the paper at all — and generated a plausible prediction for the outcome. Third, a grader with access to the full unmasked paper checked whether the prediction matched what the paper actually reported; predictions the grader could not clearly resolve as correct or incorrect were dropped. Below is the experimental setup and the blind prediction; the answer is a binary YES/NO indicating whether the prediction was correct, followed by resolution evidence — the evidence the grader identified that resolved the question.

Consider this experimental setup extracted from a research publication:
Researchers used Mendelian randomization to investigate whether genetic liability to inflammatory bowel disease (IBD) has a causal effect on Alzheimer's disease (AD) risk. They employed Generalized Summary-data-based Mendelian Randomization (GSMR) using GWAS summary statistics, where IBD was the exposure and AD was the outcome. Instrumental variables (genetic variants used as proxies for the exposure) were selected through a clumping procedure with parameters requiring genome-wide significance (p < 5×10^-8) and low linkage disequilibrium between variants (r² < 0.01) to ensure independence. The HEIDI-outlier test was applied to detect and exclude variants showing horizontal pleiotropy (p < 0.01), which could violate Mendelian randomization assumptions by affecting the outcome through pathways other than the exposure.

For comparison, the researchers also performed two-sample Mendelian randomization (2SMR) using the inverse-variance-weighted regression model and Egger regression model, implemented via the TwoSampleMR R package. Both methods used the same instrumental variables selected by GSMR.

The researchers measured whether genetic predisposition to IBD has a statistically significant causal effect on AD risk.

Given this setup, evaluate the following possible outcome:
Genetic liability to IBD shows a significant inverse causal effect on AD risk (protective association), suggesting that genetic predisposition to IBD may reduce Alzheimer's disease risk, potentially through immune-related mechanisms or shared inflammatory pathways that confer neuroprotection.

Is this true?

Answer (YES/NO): YES